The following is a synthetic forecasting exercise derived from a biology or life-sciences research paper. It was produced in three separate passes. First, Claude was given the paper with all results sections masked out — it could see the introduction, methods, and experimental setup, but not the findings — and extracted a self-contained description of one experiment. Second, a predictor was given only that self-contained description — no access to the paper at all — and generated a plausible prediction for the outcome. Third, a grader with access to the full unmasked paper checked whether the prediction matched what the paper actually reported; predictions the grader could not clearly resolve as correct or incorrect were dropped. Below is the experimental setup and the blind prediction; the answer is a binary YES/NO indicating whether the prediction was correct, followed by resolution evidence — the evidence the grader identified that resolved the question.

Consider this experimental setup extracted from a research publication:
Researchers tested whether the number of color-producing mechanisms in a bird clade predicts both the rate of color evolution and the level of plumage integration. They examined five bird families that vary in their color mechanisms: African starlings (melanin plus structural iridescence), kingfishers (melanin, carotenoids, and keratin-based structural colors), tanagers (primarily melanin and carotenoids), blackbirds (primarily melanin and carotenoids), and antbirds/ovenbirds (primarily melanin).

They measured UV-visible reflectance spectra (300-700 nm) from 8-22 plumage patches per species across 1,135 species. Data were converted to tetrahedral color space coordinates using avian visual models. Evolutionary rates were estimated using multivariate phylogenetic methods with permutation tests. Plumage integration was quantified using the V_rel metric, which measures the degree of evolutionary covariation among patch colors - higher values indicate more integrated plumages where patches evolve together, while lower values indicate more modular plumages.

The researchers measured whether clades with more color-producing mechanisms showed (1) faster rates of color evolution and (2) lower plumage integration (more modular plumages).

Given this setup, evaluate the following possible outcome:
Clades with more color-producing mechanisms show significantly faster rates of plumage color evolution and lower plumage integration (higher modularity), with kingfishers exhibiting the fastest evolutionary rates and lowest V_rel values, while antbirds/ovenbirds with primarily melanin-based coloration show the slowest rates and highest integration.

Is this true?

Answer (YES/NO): NO